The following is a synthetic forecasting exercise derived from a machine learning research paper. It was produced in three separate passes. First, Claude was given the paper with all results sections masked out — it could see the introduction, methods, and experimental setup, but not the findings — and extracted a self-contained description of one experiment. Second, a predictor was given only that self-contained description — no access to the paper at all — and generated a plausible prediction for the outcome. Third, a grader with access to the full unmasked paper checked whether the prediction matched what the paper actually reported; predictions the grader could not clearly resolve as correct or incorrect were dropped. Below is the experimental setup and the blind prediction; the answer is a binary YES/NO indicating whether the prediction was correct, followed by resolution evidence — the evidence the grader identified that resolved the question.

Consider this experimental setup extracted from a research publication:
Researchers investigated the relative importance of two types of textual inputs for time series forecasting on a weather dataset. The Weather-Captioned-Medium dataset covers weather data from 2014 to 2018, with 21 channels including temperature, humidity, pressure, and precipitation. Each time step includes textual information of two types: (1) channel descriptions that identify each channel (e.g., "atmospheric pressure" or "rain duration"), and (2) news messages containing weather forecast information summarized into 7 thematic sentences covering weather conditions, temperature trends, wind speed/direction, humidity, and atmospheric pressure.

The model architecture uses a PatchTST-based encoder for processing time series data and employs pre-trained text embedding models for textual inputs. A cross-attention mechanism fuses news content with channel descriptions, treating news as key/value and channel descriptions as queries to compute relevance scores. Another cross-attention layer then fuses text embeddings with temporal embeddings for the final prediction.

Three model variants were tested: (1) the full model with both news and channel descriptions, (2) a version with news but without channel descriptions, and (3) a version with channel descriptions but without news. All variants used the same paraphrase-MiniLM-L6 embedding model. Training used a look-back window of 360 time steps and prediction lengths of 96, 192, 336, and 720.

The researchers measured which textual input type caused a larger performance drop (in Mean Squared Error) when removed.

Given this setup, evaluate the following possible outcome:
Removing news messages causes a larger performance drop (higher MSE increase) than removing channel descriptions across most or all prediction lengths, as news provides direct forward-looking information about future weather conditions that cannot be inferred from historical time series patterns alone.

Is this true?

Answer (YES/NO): YES